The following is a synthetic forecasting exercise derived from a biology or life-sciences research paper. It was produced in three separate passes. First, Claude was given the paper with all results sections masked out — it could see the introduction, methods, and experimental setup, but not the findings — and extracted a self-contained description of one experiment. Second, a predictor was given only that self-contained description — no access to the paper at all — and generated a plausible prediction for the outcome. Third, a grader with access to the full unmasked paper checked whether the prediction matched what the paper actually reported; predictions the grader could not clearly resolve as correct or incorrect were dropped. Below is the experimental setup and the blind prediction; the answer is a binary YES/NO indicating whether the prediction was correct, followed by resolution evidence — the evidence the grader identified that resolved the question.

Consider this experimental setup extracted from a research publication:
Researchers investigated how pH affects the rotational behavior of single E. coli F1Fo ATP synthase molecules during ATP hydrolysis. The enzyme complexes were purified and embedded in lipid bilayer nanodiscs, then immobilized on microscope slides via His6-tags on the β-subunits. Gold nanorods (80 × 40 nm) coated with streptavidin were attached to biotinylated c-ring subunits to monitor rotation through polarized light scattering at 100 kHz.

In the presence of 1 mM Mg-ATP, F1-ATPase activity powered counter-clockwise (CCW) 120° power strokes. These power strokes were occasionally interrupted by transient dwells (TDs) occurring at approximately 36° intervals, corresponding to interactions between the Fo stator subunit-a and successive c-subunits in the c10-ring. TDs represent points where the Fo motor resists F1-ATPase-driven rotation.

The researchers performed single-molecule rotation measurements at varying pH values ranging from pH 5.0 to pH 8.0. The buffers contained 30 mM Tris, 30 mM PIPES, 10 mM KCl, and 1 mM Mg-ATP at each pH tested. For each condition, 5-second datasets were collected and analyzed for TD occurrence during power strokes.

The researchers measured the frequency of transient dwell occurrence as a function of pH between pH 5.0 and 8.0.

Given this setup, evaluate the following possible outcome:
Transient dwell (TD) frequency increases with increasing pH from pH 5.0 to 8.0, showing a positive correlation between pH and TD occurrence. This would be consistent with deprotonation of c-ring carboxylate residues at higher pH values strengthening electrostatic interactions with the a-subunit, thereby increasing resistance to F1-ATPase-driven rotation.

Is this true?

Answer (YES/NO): NO